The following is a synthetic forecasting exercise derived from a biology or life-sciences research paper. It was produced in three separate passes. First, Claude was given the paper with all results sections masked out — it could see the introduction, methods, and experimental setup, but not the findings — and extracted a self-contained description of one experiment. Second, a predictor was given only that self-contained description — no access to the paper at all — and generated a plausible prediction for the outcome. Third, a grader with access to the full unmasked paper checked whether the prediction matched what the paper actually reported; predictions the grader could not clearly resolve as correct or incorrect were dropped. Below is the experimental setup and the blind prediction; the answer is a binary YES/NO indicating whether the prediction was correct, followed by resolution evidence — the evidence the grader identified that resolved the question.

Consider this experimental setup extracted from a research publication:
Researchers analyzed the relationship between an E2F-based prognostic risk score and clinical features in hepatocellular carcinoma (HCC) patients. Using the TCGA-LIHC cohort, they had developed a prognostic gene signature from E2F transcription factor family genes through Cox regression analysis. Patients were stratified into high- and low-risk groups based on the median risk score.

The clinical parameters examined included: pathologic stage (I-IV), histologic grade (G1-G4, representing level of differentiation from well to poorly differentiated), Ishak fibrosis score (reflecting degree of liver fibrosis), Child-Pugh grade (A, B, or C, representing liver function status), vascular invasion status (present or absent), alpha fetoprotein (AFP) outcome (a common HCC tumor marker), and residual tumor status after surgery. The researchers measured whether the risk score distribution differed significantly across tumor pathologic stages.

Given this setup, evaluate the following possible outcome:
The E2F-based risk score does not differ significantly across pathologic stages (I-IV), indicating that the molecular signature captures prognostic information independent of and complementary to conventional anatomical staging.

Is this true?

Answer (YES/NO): NO